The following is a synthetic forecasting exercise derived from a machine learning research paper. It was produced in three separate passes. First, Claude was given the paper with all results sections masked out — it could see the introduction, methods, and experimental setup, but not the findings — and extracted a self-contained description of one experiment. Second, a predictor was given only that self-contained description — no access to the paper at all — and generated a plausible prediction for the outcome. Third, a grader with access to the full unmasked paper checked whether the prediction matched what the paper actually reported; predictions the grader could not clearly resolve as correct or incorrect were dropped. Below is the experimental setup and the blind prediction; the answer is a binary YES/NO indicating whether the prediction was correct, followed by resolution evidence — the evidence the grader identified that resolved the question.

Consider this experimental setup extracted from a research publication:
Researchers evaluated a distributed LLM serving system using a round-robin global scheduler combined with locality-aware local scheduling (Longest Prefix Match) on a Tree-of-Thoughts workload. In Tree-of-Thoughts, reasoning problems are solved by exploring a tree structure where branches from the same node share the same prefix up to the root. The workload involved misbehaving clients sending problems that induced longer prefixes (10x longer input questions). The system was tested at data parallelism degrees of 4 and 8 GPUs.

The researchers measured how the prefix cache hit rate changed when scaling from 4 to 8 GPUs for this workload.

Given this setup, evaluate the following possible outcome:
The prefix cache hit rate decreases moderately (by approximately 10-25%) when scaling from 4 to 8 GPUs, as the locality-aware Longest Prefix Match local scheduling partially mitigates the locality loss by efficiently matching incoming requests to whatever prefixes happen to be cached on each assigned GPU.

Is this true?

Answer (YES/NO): NO